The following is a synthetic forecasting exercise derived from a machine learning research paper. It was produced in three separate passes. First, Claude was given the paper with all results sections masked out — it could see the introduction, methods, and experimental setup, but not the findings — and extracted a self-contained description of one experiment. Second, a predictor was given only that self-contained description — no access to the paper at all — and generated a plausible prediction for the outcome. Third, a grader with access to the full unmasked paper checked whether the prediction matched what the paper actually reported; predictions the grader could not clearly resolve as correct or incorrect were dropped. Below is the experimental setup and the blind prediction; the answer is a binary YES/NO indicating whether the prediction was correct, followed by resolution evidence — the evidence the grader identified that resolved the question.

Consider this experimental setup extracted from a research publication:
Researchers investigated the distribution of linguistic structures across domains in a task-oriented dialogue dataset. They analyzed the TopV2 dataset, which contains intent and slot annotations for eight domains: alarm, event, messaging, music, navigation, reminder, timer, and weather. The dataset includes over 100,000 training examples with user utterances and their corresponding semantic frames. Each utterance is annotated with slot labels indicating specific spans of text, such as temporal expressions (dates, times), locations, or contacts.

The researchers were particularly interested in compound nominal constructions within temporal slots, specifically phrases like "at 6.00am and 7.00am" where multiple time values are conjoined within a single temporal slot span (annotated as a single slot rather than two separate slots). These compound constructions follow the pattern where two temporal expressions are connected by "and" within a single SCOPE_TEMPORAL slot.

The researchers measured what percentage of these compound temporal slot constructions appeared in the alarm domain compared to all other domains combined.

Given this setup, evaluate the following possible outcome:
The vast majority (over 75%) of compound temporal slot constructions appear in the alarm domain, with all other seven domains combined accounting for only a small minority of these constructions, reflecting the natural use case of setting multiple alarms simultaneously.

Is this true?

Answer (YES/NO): YES